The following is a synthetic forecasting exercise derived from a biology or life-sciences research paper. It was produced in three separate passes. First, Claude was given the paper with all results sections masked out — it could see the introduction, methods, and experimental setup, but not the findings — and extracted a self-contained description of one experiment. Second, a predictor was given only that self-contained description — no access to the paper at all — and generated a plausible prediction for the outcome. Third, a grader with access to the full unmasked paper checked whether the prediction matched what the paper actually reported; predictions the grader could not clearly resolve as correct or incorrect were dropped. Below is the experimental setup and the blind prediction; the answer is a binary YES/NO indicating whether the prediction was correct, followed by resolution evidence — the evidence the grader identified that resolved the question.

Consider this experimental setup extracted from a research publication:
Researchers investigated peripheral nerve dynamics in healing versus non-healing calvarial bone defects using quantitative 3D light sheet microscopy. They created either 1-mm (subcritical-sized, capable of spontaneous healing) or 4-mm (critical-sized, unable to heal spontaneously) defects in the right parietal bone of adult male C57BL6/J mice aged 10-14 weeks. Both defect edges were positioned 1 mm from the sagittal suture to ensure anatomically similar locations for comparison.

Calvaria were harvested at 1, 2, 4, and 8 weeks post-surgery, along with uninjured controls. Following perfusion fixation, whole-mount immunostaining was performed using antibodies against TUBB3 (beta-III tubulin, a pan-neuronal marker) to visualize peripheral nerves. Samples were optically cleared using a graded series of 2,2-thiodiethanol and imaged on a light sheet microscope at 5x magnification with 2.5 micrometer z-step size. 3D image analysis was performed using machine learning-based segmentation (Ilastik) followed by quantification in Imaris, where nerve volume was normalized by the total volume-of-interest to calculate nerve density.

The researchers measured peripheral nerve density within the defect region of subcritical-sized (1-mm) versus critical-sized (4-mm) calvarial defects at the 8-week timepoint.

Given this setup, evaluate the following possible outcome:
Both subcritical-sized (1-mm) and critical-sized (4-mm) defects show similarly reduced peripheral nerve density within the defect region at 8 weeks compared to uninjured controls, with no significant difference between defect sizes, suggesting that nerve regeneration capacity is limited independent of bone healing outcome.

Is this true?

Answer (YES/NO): NO